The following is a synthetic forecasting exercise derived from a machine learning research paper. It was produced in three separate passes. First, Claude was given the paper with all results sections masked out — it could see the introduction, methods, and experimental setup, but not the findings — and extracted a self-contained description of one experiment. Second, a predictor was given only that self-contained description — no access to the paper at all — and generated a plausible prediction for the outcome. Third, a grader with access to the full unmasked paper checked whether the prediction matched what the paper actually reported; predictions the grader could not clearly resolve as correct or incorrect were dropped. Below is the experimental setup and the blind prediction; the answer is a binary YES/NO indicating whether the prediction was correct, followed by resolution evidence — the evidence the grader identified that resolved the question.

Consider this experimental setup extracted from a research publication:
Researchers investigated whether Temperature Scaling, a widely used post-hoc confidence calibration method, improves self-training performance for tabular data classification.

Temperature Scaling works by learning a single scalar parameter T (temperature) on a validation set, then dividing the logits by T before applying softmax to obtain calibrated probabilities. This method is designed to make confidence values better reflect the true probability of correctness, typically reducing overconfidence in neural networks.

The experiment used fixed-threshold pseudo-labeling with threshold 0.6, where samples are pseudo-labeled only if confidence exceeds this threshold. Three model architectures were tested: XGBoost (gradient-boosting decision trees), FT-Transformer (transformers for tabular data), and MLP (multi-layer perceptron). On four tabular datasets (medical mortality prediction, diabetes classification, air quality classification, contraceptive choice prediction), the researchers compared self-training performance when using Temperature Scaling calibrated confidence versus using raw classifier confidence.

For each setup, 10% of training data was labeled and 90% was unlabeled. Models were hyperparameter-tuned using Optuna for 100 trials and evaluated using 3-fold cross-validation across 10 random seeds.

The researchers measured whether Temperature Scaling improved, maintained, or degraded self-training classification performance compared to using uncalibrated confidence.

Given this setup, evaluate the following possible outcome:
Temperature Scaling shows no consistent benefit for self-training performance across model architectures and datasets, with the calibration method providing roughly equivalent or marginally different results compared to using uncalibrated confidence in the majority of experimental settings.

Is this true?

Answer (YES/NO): YES